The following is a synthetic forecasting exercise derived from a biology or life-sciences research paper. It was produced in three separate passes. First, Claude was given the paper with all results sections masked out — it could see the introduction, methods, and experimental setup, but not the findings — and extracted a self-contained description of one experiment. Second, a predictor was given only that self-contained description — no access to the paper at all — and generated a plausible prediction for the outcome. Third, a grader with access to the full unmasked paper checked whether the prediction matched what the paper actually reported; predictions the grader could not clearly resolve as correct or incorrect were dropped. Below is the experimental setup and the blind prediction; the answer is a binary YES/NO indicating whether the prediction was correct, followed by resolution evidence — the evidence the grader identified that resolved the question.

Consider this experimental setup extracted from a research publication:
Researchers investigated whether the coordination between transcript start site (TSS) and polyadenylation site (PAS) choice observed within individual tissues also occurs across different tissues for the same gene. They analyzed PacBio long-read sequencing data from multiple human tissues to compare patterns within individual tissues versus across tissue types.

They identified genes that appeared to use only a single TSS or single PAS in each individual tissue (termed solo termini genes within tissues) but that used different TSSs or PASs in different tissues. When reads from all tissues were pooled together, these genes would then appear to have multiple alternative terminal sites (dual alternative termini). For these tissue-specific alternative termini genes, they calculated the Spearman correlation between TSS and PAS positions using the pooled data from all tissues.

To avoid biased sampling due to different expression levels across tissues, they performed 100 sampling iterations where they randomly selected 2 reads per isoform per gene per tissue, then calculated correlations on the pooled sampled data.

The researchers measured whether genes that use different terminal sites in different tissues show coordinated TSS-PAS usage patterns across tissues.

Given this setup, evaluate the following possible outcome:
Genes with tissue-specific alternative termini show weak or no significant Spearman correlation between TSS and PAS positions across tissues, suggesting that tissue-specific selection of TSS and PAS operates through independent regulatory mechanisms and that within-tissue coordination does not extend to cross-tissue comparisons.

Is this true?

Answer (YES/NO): NO